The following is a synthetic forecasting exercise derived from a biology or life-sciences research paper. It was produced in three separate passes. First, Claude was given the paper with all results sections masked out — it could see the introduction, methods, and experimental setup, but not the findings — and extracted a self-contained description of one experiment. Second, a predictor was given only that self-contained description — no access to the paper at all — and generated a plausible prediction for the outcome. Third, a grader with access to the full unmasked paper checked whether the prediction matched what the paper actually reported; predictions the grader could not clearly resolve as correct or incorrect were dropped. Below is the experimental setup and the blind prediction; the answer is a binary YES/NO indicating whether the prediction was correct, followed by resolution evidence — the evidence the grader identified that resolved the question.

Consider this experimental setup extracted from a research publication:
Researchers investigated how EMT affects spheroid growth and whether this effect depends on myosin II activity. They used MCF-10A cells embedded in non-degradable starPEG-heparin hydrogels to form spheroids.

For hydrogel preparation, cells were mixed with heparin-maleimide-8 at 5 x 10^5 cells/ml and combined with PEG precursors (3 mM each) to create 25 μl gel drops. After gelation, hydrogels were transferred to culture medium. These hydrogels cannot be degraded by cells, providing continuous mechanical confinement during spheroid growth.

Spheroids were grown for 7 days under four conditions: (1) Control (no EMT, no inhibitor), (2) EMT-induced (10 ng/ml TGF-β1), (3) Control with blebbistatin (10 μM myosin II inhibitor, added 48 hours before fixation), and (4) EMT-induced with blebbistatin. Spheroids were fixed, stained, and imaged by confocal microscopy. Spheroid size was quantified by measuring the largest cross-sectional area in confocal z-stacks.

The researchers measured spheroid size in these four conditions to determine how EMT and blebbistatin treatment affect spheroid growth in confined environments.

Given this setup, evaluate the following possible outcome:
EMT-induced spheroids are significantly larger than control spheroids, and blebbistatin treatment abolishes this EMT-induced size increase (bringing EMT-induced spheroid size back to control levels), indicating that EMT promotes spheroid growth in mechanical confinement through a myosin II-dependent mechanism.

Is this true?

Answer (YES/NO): YES